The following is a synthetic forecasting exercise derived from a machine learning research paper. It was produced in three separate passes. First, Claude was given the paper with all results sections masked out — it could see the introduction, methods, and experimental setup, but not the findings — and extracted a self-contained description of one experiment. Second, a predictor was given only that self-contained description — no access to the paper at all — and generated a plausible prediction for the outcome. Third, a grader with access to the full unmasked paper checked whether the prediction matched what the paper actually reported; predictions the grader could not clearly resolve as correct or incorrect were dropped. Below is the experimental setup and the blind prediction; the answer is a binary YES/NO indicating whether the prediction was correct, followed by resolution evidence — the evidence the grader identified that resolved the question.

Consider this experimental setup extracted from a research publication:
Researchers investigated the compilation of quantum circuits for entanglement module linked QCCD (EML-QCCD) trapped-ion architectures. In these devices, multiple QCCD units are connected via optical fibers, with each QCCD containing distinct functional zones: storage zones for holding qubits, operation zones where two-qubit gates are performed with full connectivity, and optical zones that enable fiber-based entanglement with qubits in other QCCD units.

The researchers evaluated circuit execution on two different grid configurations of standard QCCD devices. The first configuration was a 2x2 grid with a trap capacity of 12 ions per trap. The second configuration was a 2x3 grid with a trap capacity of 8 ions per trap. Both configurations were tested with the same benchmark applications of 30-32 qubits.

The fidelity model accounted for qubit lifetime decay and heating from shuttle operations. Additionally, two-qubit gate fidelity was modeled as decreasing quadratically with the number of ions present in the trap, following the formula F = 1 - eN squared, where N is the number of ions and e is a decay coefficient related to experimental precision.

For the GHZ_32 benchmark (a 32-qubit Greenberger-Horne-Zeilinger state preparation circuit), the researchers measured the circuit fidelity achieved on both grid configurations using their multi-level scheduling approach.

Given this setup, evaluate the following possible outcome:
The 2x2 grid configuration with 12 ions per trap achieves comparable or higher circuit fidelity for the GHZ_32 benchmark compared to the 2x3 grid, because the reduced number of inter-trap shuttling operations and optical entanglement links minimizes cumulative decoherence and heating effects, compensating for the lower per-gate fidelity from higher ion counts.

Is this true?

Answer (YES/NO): NO